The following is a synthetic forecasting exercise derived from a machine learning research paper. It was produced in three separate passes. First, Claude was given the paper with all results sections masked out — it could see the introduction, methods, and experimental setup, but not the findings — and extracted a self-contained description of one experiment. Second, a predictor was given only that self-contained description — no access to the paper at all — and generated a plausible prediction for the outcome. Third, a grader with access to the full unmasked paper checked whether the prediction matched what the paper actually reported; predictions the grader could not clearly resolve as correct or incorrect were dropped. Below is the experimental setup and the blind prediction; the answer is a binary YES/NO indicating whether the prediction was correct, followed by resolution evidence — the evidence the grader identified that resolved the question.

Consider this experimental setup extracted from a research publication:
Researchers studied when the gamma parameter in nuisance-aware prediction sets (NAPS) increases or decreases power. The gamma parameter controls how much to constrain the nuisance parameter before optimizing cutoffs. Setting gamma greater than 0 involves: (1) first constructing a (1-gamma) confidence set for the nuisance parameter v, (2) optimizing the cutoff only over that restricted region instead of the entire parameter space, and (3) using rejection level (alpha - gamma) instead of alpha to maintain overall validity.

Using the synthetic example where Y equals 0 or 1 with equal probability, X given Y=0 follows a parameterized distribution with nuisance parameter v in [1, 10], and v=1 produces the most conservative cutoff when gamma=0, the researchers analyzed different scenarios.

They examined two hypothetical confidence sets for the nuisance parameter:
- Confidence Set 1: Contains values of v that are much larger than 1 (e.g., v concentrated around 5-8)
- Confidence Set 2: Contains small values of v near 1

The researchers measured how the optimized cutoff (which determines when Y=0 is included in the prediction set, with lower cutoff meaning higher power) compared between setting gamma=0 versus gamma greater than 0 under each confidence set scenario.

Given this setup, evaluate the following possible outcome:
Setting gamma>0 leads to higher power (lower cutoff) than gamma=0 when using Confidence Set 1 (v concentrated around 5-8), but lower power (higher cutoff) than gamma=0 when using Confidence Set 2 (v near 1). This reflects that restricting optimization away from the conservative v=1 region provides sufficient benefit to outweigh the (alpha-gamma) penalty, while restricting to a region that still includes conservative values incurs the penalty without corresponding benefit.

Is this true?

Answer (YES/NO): YES